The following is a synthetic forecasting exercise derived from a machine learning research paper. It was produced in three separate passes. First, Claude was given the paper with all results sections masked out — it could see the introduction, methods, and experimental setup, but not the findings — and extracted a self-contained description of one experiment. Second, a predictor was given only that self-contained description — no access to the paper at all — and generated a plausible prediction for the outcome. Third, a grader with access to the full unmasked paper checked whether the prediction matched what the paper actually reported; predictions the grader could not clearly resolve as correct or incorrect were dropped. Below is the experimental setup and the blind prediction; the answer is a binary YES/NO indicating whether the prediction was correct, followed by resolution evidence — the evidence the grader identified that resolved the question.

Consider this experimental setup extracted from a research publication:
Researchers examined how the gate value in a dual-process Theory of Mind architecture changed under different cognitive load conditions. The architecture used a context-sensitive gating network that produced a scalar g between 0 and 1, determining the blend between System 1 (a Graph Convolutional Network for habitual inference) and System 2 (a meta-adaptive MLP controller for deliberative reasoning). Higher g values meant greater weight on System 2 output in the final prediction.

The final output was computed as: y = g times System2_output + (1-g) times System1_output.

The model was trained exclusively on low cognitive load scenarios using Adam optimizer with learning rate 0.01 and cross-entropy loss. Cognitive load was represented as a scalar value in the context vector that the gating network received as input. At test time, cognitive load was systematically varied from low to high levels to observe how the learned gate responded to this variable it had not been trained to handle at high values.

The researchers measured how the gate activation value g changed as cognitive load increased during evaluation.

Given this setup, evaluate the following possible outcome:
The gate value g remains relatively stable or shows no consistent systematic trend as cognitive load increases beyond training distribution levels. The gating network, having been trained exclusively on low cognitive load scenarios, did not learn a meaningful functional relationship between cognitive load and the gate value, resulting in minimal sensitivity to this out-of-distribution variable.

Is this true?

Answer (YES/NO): NO